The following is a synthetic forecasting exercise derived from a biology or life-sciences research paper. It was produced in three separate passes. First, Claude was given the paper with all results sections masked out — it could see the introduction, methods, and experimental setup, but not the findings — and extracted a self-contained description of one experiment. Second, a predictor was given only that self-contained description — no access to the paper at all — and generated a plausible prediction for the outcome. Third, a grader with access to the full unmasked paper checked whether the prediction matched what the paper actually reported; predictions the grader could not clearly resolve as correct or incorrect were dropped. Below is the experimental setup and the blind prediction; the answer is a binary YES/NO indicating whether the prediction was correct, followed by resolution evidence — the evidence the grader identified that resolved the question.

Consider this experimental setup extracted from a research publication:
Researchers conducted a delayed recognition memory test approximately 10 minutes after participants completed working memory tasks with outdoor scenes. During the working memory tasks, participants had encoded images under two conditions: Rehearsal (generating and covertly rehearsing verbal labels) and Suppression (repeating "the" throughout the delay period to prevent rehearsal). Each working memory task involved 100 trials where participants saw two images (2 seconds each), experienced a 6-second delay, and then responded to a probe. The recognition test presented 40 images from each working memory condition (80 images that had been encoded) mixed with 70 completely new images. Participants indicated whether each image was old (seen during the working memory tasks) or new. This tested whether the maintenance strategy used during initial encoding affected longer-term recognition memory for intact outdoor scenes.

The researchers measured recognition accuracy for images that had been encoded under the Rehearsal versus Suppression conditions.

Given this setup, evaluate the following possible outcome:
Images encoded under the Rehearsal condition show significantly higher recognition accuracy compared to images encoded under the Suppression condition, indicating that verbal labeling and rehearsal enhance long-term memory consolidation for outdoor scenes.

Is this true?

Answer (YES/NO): NO